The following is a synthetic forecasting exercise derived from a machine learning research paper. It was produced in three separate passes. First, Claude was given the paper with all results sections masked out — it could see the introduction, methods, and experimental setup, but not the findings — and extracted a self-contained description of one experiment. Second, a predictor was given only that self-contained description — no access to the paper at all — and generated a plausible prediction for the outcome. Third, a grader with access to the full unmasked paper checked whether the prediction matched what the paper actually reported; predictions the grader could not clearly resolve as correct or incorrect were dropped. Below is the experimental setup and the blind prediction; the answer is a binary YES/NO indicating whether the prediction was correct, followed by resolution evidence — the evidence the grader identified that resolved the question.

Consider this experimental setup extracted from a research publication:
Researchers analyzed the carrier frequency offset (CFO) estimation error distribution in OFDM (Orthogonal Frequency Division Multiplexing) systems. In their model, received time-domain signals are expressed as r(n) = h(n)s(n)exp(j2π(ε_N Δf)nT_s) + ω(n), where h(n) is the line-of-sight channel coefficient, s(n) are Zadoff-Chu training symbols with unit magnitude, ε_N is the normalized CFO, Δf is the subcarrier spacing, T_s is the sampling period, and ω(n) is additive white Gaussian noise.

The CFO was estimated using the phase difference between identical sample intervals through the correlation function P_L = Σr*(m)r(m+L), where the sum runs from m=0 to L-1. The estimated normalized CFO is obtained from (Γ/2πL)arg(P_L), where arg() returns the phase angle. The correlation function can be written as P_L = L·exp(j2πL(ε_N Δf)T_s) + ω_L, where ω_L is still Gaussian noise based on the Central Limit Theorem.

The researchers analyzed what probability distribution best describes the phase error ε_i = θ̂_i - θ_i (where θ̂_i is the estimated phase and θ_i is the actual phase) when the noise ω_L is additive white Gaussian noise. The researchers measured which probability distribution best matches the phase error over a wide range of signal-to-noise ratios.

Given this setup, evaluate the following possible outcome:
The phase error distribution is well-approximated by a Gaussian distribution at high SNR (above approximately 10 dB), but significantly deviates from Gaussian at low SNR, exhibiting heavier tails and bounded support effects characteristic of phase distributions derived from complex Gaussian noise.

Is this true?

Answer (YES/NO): NO